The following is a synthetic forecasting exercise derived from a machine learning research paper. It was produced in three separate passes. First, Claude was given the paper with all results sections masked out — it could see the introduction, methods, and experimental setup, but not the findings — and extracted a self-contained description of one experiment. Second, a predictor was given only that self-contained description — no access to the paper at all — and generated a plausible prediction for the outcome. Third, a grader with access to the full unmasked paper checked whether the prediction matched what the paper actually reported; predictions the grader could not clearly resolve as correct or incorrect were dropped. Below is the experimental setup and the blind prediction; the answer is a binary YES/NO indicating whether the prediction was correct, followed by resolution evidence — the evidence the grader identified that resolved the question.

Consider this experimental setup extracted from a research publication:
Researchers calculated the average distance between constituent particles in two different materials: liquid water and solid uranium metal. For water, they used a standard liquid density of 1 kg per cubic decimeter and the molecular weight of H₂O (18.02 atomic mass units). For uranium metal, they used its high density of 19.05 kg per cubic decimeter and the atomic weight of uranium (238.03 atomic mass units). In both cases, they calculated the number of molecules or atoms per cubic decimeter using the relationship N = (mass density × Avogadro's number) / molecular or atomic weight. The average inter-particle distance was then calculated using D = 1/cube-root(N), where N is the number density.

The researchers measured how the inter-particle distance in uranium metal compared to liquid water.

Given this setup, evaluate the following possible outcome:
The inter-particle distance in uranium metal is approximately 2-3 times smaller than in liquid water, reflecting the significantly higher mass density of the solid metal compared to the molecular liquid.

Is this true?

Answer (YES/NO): NO